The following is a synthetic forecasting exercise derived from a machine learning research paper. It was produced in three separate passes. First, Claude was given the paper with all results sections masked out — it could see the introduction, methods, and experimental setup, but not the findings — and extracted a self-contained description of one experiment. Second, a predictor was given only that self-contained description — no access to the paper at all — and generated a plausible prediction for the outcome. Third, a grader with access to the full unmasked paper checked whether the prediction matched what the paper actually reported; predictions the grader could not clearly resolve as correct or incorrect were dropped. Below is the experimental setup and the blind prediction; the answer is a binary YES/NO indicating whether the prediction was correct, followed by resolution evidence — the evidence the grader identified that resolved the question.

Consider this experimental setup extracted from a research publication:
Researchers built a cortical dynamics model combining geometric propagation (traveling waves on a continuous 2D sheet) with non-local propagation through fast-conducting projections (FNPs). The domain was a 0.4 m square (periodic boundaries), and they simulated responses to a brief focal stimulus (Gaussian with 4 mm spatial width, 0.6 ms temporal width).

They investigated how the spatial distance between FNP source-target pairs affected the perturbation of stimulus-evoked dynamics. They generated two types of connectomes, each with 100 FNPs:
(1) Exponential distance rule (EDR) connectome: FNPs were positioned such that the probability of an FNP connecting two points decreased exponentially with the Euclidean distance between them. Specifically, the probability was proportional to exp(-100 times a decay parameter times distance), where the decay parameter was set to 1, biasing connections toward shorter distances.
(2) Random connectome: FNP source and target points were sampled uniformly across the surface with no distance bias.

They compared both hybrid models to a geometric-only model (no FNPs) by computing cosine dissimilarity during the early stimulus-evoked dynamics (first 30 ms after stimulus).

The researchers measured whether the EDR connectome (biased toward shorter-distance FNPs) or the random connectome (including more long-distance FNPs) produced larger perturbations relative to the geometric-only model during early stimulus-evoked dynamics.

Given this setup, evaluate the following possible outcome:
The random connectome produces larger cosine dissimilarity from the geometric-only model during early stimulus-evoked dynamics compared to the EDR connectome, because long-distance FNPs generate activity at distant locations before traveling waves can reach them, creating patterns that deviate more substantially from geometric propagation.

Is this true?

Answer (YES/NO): YES